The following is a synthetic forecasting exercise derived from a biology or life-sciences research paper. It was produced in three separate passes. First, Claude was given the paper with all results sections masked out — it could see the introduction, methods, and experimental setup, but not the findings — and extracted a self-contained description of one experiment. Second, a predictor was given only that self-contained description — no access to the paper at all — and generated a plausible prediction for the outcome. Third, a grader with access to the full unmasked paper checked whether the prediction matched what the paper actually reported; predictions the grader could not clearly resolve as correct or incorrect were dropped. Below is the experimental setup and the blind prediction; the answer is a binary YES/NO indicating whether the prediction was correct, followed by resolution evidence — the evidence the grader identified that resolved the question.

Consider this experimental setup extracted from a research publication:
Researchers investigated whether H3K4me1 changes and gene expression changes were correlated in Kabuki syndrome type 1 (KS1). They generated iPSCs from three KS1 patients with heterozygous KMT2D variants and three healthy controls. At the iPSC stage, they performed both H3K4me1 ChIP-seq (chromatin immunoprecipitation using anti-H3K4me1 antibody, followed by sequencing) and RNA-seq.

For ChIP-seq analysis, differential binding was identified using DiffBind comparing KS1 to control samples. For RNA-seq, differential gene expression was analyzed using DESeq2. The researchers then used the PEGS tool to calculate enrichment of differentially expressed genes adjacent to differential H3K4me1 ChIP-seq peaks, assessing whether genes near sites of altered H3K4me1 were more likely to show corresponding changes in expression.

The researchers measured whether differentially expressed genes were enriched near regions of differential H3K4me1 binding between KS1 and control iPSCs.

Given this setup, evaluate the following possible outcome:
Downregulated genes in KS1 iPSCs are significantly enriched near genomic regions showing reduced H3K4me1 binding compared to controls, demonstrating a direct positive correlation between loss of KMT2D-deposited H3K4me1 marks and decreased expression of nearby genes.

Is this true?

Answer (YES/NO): YES